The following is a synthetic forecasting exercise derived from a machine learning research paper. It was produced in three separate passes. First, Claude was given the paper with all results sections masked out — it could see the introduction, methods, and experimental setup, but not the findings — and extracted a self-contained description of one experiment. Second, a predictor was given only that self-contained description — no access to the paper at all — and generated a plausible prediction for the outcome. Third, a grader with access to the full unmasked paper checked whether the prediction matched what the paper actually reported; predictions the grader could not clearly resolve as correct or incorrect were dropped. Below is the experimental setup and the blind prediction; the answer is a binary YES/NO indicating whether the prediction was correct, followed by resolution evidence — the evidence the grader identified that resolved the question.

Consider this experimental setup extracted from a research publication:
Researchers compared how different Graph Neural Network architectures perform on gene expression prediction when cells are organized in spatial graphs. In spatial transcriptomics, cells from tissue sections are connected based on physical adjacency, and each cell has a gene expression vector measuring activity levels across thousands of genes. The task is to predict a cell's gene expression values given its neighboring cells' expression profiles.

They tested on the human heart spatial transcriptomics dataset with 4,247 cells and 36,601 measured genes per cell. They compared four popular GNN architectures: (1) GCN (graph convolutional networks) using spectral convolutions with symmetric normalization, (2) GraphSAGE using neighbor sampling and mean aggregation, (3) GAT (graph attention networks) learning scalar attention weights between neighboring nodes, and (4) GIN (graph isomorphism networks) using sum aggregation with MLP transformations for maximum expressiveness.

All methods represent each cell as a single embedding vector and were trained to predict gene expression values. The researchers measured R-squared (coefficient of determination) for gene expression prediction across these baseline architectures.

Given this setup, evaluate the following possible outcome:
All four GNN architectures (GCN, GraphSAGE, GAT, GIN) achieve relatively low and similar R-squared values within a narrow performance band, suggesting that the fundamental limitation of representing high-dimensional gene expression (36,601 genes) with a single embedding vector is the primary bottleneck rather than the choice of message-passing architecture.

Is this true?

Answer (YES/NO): NO